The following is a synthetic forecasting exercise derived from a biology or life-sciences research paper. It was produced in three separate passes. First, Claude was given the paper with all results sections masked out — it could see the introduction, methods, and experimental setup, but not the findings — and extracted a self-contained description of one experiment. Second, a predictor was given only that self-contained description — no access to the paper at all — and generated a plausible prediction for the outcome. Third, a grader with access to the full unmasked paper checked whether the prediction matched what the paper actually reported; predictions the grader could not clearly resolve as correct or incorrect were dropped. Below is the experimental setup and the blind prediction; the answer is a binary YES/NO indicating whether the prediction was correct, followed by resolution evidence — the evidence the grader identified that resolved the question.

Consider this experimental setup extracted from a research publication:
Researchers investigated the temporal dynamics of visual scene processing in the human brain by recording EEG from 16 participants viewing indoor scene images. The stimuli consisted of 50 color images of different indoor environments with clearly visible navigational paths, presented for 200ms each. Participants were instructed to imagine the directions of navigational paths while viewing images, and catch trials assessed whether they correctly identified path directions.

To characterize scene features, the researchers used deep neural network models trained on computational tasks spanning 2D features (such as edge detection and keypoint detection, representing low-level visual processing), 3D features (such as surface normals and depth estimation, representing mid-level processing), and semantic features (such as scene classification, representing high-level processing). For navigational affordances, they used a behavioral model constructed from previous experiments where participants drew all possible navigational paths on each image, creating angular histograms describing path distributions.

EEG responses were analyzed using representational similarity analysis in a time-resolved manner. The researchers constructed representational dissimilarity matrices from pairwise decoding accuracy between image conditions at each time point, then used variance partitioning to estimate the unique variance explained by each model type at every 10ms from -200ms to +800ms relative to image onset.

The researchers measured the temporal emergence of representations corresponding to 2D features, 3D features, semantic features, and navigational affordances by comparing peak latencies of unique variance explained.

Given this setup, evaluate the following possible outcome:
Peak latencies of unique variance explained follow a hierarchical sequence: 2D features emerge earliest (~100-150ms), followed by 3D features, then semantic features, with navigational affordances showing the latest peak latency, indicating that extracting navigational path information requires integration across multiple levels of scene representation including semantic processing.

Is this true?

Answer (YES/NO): NO